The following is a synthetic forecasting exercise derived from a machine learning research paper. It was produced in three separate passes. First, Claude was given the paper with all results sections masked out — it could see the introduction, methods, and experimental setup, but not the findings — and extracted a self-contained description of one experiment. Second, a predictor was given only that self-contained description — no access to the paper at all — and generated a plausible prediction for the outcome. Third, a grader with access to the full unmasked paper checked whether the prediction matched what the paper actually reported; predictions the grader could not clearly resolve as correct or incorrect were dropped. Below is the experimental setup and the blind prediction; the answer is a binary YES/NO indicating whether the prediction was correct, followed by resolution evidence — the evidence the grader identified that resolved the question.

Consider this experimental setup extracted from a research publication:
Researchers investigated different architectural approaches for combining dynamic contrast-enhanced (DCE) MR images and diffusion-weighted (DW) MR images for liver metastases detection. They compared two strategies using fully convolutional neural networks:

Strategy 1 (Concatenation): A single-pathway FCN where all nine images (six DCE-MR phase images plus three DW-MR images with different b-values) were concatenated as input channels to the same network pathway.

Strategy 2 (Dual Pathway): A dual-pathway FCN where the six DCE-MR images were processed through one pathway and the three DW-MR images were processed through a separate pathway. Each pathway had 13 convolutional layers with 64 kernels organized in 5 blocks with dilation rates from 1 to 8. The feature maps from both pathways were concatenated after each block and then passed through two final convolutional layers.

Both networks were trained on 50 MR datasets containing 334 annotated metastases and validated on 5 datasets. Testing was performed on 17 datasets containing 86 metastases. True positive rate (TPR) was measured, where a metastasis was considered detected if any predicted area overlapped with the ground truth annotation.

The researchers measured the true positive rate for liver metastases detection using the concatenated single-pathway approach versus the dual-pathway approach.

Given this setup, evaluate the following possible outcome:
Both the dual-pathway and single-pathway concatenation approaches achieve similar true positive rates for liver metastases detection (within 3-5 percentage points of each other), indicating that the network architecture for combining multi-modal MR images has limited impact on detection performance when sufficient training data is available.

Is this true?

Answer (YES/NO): NO